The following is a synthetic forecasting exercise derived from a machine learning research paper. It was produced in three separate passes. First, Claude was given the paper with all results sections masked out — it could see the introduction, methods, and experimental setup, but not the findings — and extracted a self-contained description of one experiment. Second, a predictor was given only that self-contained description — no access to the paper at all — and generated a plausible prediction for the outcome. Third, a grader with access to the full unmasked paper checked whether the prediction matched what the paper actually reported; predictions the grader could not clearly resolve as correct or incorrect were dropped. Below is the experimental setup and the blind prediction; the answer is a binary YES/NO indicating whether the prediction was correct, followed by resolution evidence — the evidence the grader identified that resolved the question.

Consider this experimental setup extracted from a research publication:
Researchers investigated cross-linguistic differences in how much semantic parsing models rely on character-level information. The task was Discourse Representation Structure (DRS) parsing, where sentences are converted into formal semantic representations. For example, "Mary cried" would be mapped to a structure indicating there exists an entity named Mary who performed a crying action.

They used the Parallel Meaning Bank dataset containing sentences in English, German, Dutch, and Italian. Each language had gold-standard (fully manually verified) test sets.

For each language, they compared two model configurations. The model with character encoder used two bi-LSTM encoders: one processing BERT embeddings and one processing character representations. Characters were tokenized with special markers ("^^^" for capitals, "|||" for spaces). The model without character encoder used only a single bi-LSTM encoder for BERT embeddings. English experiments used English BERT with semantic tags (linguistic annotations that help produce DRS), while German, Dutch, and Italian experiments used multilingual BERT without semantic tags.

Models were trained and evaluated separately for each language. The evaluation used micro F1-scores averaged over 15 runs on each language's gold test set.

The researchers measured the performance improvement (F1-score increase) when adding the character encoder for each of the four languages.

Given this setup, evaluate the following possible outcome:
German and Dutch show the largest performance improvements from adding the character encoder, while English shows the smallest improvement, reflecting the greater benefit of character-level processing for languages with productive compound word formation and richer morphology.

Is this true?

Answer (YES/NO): NO